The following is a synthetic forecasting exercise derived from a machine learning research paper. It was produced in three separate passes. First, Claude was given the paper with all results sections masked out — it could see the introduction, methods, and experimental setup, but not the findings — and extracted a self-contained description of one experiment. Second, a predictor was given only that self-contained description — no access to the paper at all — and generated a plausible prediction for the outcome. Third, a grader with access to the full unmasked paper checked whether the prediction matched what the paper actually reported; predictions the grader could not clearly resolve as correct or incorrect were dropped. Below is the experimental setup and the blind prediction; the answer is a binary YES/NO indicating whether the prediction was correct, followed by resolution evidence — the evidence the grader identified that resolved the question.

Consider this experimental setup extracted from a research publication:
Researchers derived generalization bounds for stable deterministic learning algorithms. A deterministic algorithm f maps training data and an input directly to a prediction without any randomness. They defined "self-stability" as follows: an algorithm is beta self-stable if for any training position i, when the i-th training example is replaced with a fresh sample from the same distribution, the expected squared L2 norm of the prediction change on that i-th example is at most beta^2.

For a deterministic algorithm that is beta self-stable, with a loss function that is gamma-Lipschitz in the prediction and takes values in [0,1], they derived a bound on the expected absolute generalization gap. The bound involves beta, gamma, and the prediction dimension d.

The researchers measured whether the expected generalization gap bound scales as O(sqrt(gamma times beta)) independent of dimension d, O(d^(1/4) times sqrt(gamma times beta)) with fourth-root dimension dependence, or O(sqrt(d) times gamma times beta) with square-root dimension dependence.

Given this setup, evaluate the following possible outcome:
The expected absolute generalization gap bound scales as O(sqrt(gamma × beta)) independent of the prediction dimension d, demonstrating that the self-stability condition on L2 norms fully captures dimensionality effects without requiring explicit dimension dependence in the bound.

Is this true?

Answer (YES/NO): NO